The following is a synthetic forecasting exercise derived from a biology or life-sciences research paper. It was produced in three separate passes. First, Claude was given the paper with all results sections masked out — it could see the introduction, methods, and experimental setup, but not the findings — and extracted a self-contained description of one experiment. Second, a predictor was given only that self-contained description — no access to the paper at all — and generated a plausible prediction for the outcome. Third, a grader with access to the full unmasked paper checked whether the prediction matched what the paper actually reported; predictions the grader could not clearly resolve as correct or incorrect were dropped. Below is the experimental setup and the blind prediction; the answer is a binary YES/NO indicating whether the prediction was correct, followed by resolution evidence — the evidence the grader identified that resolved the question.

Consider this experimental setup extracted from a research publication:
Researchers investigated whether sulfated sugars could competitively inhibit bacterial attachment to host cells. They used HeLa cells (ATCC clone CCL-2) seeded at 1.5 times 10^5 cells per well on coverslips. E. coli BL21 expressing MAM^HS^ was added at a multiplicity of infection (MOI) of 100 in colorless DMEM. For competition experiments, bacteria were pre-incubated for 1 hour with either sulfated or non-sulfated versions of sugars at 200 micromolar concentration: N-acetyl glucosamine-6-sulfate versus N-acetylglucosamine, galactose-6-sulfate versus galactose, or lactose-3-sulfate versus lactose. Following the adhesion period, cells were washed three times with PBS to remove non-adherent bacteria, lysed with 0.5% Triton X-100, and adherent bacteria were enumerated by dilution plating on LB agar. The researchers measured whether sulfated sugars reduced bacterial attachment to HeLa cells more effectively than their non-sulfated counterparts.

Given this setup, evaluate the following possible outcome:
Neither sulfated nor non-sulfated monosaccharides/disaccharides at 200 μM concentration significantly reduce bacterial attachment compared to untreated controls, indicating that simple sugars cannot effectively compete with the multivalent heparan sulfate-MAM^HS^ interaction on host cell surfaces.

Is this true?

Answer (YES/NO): NO